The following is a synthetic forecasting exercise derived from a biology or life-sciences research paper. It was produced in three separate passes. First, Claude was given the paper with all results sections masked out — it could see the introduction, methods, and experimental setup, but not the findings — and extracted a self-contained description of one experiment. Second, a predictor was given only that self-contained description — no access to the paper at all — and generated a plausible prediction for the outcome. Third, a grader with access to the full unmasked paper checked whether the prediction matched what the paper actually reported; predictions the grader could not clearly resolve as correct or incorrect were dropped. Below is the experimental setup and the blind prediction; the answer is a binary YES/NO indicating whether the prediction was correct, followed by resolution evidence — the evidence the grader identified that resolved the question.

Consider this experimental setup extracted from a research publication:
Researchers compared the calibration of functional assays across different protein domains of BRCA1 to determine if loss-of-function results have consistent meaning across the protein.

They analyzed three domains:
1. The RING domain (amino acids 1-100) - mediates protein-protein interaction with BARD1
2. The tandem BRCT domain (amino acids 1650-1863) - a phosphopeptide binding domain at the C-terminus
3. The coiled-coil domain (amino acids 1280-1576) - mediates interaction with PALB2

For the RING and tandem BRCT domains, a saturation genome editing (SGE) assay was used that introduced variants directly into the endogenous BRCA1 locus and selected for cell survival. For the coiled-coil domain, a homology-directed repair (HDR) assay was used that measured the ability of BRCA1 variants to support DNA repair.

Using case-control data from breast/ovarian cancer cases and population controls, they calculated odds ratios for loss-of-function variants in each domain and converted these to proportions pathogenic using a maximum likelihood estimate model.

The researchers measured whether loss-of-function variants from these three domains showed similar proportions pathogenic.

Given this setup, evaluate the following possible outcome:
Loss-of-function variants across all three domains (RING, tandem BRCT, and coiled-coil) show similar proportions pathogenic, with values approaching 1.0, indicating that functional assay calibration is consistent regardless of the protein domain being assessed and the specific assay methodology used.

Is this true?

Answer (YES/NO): NO